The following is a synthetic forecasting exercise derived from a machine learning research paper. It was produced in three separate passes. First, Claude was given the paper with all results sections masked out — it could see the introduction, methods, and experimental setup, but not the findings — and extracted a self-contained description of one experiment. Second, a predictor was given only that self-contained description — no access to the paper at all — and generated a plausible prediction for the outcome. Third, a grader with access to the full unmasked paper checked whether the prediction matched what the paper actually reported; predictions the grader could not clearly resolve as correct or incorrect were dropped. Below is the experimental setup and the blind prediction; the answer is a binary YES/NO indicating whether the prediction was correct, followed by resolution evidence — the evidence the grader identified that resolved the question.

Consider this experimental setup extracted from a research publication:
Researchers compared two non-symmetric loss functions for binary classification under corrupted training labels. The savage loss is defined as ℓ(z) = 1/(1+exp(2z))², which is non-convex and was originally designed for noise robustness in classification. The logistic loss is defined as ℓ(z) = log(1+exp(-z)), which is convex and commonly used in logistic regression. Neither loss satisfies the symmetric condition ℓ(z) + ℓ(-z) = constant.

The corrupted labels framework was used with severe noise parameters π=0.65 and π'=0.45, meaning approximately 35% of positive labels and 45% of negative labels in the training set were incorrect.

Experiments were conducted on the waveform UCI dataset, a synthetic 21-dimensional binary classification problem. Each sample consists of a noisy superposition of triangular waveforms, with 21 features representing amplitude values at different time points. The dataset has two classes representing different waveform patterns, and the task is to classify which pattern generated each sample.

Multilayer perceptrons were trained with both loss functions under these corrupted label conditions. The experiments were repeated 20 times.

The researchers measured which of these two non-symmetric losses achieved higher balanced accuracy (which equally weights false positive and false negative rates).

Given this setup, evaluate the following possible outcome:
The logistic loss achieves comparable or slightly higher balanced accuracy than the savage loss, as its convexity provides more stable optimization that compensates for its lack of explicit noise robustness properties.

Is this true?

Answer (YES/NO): YES